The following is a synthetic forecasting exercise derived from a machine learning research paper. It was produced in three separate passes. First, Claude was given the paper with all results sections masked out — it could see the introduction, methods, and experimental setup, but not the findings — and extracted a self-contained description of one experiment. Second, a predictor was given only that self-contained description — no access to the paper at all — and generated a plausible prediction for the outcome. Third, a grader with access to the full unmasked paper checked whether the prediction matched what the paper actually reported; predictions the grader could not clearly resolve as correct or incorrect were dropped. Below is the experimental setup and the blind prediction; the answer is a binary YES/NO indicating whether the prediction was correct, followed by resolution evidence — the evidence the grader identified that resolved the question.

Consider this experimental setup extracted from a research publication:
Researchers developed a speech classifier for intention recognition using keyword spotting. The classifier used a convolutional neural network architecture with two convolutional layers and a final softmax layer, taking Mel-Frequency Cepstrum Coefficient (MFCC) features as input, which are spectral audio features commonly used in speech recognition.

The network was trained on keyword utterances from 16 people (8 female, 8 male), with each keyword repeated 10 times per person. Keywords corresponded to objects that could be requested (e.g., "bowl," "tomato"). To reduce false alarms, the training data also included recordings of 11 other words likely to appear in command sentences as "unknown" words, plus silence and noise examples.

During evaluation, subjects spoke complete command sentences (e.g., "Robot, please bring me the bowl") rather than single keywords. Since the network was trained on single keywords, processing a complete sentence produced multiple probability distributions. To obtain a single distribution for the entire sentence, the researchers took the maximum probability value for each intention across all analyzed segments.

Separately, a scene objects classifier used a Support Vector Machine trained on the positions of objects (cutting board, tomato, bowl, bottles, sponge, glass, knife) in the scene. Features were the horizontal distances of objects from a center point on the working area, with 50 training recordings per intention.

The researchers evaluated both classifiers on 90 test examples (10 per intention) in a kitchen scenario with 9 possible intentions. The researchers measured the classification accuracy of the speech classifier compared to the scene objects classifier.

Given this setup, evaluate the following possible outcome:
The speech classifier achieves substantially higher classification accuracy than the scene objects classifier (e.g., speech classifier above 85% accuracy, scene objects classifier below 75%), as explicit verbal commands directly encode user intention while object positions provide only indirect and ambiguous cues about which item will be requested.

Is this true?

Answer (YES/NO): NO